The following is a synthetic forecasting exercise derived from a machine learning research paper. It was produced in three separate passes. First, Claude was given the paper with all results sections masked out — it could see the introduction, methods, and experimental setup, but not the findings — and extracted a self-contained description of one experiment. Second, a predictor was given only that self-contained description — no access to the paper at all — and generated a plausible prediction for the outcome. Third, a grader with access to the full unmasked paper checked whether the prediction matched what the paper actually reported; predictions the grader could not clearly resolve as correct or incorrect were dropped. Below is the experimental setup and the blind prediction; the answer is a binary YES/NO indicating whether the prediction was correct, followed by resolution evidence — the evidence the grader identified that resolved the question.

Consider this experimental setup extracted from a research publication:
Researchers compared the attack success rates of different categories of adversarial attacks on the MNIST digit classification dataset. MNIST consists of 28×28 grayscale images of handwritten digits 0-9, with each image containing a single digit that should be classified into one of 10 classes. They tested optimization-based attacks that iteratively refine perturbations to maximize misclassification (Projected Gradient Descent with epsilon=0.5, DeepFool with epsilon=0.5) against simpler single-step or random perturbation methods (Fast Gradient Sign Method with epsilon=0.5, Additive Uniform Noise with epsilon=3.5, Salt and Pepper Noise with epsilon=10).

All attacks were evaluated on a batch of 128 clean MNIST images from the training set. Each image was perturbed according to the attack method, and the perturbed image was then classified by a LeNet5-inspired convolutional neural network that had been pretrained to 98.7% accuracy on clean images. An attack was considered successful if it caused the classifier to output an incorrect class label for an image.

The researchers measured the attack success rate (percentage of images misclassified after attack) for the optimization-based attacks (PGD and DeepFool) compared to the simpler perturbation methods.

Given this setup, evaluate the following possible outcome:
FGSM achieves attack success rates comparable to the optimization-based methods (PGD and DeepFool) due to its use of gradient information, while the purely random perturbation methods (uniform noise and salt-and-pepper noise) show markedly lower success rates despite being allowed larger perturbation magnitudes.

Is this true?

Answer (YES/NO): NO